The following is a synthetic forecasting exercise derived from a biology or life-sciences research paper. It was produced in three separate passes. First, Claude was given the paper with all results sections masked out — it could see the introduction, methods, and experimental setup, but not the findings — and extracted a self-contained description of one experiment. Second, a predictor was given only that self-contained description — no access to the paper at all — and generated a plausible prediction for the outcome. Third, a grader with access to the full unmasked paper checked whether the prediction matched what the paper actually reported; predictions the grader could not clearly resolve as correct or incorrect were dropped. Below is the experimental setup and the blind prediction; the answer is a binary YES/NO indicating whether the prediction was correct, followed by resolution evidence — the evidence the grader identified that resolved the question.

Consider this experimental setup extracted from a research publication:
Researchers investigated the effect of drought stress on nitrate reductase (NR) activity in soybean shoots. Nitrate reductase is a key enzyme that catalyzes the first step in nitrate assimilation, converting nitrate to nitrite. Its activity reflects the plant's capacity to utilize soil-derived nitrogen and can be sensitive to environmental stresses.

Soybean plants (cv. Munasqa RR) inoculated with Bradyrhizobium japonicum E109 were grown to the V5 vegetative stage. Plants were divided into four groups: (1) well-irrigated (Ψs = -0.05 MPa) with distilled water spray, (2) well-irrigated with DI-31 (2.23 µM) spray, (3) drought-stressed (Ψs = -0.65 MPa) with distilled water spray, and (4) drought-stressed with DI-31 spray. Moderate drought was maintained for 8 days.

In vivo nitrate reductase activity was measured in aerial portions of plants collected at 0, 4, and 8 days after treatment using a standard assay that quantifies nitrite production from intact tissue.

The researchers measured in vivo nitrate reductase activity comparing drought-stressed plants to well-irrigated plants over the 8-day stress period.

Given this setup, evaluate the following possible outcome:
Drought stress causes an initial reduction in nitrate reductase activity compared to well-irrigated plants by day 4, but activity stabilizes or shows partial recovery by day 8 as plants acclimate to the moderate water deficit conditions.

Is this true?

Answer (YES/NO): NO